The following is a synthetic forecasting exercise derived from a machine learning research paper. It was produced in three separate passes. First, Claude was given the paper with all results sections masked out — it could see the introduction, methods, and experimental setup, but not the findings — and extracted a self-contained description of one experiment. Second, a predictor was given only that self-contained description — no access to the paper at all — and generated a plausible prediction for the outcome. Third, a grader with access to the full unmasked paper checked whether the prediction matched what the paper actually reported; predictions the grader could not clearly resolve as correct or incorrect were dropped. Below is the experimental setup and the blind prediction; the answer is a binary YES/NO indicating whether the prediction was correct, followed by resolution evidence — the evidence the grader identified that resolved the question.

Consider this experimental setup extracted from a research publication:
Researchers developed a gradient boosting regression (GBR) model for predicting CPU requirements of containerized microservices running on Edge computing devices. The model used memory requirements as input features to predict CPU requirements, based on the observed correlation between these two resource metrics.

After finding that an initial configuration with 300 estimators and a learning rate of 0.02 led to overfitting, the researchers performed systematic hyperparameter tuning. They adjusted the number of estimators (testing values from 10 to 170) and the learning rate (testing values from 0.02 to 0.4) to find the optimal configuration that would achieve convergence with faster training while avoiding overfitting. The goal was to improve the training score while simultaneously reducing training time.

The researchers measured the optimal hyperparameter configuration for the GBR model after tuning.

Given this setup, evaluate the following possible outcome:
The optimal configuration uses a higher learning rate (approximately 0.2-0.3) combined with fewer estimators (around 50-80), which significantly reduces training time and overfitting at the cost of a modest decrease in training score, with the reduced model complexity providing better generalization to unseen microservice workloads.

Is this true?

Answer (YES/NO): NO